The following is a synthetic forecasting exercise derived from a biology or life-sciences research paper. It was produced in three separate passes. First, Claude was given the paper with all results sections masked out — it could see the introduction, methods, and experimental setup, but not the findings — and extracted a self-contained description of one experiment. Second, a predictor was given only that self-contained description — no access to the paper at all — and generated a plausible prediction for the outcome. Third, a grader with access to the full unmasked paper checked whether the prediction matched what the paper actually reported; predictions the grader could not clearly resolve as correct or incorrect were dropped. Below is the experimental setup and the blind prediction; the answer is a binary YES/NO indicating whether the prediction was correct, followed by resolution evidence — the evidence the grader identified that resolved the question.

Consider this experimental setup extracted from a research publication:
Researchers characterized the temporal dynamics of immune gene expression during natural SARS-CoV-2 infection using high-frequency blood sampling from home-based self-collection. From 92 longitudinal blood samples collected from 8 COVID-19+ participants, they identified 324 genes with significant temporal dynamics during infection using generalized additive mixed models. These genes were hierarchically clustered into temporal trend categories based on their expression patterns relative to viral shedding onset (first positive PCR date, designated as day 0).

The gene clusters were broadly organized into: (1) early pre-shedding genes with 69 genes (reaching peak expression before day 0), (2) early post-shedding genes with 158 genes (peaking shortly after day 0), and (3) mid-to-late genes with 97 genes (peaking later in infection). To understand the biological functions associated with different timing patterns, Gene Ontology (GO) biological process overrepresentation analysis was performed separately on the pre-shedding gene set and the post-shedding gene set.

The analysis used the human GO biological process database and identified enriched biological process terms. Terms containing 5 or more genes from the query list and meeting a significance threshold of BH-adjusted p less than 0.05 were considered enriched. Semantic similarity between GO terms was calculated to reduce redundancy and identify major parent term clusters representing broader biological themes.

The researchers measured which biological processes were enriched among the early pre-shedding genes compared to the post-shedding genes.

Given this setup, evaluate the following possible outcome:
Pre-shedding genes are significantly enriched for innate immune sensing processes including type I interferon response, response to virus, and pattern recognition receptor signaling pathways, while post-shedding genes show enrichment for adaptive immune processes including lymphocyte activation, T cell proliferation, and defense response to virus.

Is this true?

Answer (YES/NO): NO